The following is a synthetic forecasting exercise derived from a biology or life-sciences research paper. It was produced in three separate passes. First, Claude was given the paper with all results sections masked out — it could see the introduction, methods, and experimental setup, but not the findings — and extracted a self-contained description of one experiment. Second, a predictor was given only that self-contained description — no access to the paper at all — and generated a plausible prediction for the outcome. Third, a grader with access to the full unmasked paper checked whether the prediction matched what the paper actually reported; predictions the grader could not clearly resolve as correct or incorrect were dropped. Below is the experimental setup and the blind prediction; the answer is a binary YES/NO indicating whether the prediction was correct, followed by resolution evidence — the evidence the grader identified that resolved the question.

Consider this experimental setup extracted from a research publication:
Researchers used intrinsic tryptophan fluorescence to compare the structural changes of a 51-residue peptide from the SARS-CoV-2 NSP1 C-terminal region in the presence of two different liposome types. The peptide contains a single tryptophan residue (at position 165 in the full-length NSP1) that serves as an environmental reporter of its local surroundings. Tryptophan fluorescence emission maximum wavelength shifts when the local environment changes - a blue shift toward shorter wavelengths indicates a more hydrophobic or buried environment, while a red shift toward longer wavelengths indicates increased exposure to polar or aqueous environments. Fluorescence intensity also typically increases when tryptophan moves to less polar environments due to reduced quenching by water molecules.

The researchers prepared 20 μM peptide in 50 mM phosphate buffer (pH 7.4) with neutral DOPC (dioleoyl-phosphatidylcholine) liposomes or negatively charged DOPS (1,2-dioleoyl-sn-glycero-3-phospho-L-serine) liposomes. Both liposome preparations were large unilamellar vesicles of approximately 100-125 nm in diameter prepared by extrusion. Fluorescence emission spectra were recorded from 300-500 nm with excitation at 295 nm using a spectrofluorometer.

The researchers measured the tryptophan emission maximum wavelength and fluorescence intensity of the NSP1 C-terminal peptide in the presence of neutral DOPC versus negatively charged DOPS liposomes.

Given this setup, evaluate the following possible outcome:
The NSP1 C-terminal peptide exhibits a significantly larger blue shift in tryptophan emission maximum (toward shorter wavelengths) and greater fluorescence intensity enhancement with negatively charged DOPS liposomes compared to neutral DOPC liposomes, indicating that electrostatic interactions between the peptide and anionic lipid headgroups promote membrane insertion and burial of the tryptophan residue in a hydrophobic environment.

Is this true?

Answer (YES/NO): NO